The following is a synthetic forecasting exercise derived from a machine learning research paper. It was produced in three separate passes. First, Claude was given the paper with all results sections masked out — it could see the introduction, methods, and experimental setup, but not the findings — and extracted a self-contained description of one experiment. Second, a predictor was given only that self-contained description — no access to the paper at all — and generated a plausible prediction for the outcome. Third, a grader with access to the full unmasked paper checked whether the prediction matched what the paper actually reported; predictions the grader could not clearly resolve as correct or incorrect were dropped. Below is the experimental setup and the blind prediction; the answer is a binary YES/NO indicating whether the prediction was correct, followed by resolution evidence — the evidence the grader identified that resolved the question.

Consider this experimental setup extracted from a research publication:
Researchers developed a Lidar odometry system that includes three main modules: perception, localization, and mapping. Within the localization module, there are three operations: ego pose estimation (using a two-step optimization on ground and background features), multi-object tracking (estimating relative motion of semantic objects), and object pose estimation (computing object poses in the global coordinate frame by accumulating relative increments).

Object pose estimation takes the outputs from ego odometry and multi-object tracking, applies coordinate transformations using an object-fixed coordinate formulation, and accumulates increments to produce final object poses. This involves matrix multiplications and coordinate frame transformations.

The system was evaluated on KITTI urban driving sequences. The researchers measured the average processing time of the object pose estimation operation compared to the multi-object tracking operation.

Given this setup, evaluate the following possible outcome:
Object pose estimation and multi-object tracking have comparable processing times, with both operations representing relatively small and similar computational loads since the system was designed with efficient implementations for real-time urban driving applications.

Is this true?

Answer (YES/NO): NO